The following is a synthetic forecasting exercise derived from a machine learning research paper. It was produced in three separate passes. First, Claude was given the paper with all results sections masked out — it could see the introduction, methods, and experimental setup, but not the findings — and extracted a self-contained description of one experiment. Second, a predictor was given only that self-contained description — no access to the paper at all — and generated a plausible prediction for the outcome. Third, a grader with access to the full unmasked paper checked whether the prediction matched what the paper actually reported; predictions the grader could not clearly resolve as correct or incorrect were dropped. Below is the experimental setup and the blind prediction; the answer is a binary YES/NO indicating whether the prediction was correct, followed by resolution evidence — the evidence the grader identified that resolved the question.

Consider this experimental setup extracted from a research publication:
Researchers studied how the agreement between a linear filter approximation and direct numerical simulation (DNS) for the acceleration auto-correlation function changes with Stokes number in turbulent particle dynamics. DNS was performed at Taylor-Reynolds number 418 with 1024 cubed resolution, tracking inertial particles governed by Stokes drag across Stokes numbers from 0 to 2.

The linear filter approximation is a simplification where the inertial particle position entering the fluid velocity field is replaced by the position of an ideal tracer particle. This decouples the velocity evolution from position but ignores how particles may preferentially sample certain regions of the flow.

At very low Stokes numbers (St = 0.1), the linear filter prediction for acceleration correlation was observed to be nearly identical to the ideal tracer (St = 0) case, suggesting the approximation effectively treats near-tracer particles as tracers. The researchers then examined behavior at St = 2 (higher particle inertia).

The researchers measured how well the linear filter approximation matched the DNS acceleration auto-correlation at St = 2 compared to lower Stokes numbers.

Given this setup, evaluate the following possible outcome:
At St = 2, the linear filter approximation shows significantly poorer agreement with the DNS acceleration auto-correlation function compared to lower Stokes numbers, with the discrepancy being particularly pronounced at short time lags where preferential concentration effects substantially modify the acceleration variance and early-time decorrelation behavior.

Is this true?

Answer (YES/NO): NO